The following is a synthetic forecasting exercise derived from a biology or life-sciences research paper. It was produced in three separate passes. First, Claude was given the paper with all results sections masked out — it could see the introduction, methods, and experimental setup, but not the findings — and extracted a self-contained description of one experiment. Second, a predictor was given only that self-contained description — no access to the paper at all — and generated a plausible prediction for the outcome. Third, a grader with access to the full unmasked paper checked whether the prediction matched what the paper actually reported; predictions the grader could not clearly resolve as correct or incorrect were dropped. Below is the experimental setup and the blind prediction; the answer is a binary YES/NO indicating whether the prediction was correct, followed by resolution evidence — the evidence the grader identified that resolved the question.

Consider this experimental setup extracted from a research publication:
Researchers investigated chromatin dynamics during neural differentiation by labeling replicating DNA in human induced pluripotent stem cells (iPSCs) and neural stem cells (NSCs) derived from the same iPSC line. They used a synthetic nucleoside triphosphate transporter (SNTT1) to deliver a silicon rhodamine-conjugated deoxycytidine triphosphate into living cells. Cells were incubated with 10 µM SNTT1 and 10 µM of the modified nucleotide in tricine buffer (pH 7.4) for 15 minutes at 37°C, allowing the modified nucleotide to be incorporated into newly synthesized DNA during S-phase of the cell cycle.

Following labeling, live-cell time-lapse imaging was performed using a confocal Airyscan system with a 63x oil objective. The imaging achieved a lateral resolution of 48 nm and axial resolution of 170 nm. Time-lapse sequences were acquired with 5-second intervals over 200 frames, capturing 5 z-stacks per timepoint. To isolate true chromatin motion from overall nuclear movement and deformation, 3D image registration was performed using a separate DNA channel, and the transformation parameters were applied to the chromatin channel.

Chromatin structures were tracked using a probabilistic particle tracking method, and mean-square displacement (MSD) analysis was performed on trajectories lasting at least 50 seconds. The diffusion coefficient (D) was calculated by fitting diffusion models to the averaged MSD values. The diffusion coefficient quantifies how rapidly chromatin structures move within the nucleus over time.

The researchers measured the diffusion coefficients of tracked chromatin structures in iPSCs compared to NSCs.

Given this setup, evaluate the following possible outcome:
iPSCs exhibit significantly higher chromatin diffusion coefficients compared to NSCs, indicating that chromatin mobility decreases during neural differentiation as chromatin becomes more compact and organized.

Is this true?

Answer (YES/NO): YES